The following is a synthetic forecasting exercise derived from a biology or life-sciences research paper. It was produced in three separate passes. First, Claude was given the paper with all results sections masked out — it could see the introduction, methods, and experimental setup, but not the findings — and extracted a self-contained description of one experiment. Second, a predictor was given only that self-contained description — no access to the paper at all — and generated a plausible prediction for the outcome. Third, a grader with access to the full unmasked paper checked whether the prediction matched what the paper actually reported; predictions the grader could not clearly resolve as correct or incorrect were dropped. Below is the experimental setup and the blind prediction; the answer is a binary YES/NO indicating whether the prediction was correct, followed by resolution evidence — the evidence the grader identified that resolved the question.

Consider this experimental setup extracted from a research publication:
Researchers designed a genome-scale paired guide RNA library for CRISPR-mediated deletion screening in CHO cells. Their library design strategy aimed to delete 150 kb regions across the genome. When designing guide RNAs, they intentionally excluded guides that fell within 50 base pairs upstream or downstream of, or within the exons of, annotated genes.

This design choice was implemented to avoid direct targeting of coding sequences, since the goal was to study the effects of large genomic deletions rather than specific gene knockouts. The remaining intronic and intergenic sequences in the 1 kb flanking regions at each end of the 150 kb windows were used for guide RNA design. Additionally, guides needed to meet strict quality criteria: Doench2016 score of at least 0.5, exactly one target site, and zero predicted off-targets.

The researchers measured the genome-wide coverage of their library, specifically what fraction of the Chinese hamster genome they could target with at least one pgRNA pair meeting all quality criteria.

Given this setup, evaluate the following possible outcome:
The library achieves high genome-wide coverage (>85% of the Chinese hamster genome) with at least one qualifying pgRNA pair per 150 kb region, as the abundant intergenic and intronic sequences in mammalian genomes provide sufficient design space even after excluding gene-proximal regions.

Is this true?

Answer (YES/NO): YES